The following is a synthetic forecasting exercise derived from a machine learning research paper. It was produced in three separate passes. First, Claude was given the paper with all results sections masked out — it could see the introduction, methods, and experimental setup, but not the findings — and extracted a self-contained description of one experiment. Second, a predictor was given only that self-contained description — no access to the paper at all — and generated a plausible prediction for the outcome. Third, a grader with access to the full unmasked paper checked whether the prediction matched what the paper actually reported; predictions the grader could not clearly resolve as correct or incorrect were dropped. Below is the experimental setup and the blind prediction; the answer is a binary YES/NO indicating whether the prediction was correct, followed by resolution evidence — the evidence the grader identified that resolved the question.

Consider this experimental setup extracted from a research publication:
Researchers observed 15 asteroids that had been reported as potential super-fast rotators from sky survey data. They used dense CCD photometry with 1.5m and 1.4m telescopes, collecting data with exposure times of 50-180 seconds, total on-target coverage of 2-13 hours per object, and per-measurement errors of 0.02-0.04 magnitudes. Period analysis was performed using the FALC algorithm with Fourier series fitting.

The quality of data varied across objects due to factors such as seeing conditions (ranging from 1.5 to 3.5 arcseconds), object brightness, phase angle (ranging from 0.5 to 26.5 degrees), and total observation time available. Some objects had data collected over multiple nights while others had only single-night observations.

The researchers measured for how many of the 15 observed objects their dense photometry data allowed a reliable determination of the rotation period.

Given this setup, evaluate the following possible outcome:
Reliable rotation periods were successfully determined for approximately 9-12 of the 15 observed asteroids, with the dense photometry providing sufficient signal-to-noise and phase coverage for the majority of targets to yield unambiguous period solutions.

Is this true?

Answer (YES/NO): YES